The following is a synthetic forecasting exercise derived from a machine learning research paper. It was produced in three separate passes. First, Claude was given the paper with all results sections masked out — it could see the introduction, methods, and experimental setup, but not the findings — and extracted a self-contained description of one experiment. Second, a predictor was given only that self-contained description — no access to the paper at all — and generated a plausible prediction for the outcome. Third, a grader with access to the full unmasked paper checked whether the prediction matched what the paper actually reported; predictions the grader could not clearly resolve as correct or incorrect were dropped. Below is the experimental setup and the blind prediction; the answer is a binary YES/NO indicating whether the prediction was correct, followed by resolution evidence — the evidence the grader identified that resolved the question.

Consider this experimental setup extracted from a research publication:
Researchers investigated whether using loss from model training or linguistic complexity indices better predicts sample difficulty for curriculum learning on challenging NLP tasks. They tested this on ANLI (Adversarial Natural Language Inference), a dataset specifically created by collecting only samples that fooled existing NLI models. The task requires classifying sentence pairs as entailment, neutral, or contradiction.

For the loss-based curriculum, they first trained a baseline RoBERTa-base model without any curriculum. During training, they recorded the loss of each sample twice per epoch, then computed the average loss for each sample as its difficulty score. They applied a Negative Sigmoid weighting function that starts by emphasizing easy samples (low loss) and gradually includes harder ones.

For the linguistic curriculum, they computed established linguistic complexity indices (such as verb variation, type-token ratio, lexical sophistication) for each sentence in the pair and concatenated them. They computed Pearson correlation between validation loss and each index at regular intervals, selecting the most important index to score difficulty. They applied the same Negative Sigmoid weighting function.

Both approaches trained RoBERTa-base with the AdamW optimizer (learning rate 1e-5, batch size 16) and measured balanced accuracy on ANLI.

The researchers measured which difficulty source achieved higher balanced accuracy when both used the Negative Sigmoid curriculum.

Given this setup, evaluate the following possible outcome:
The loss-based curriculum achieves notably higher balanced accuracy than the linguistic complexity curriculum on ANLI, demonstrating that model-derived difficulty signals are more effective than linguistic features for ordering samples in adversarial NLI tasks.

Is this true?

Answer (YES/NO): NO